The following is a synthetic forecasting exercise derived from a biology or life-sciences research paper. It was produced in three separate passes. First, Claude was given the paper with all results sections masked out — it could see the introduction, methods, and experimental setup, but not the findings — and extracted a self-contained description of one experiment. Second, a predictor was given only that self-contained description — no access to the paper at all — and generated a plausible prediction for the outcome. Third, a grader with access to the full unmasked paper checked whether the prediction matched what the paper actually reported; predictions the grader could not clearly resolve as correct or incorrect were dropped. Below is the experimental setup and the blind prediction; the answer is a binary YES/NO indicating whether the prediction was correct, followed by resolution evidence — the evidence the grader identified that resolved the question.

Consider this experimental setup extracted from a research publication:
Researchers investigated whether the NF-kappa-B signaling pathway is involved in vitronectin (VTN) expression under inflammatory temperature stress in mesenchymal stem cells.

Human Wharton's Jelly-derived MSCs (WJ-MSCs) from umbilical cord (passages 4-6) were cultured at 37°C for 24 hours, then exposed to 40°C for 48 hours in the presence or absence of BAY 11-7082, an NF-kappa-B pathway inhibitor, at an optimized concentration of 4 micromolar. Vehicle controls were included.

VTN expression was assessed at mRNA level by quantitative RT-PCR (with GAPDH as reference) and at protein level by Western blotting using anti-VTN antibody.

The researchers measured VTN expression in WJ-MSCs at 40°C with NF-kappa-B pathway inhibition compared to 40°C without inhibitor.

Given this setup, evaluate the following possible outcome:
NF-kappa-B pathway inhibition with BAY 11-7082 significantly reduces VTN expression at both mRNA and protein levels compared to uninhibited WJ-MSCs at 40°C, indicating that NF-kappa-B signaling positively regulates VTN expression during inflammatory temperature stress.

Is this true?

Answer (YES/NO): NO